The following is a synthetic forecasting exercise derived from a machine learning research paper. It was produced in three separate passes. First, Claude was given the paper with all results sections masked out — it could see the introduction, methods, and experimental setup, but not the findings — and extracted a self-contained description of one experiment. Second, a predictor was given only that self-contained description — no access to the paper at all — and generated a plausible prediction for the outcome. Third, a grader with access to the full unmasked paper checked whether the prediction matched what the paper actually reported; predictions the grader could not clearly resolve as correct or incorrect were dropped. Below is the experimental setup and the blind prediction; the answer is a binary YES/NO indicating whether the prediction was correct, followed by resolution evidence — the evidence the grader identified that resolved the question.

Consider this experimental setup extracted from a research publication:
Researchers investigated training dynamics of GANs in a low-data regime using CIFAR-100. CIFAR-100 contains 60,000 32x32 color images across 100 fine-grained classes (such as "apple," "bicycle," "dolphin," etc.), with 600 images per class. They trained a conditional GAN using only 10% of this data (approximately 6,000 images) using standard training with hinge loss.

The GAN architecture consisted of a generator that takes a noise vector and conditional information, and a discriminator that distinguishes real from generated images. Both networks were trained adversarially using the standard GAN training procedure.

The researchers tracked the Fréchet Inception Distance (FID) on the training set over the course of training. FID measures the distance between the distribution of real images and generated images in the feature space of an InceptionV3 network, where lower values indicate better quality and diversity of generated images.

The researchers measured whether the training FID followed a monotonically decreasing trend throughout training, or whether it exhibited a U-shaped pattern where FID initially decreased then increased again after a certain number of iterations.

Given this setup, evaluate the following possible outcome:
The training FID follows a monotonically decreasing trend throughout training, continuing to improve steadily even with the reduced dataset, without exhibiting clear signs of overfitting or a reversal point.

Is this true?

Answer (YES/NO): NO